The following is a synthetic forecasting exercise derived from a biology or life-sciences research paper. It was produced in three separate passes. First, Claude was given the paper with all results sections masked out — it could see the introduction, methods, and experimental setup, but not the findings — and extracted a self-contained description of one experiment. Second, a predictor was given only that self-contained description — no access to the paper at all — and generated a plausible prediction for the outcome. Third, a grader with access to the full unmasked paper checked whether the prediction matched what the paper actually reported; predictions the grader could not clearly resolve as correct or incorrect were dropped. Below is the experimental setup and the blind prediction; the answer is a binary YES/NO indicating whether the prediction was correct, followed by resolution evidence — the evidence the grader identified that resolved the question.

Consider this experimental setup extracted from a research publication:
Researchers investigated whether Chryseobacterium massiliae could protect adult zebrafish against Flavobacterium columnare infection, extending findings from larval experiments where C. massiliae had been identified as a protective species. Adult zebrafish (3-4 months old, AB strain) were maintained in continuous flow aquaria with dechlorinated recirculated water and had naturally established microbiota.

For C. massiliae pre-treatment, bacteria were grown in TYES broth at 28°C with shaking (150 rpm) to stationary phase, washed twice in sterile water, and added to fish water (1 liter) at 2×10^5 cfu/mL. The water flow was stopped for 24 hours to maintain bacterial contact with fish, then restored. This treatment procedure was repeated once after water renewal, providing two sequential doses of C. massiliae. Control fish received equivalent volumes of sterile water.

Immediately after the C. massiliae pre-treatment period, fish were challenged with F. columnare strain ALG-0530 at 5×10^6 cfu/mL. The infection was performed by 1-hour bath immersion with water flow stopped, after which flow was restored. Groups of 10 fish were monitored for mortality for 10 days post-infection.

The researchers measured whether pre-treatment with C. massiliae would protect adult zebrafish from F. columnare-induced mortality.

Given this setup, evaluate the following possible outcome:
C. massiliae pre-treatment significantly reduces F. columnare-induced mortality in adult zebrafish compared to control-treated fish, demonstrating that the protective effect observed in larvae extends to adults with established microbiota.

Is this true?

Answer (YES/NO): YES